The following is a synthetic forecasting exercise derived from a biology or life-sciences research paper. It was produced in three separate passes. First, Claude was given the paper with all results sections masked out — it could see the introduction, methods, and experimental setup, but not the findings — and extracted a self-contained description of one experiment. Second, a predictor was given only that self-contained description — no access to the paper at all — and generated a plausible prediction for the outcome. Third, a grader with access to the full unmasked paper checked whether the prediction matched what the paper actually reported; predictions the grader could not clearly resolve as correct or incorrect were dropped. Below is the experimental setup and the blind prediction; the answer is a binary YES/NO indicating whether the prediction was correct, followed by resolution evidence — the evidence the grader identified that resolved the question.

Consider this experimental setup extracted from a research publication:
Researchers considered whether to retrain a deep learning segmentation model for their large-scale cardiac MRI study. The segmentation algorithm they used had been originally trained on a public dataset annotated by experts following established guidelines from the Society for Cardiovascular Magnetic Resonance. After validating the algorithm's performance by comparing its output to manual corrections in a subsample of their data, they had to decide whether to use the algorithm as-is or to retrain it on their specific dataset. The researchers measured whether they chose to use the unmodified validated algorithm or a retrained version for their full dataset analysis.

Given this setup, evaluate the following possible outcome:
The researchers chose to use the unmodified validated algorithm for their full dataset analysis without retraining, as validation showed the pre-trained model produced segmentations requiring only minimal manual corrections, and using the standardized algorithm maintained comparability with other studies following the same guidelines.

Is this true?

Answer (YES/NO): NO